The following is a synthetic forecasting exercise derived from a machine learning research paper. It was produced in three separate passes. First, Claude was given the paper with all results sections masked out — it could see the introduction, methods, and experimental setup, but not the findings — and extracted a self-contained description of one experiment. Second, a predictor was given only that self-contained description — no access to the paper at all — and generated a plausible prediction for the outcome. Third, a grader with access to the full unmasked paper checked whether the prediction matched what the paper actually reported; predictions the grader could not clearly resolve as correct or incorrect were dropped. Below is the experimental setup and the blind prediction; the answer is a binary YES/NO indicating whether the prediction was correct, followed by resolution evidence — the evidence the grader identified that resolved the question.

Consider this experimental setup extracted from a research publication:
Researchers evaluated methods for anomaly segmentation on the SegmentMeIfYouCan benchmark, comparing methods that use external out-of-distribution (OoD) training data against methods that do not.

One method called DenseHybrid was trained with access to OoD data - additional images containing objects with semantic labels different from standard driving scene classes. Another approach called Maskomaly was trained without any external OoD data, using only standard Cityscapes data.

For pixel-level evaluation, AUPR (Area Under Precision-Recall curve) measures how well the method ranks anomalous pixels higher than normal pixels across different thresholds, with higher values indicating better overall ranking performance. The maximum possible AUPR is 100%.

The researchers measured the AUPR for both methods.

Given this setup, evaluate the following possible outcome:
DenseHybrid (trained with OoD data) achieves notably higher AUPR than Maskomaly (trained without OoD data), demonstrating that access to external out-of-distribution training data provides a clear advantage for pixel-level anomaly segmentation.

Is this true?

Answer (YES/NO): NO